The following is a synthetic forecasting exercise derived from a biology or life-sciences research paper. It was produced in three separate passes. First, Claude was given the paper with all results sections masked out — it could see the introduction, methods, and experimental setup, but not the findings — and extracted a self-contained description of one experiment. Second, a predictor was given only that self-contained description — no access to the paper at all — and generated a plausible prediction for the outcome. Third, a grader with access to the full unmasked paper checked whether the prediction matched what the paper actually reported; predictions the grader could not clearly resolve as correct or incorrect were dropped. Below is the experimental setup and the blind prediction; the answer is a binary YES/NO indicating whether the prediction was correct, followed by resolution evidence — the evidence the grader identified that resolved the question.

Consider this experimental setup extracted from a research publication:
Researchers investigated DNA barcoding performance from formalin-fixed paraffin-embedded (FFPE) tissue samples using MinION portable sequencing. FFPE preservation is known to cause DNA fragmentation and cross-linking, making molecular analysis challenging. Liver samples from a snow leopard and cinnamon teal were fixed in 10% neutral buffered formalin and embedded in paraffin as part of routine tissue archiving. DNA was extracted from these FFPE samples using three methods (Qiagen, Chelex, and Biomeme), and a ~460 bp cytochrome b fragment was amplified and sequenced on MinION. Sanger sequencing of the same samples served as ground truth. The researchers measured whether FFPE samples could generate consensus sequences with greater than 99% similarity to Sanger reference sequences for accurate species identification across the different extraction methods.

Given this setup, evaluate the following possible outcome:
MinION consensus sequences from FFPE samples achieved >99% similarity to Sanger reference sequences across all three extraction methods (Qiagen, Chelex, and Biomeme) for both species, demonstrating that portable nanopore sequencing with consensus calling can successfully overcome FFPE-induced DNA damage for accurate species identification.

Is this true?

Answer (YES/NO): NO